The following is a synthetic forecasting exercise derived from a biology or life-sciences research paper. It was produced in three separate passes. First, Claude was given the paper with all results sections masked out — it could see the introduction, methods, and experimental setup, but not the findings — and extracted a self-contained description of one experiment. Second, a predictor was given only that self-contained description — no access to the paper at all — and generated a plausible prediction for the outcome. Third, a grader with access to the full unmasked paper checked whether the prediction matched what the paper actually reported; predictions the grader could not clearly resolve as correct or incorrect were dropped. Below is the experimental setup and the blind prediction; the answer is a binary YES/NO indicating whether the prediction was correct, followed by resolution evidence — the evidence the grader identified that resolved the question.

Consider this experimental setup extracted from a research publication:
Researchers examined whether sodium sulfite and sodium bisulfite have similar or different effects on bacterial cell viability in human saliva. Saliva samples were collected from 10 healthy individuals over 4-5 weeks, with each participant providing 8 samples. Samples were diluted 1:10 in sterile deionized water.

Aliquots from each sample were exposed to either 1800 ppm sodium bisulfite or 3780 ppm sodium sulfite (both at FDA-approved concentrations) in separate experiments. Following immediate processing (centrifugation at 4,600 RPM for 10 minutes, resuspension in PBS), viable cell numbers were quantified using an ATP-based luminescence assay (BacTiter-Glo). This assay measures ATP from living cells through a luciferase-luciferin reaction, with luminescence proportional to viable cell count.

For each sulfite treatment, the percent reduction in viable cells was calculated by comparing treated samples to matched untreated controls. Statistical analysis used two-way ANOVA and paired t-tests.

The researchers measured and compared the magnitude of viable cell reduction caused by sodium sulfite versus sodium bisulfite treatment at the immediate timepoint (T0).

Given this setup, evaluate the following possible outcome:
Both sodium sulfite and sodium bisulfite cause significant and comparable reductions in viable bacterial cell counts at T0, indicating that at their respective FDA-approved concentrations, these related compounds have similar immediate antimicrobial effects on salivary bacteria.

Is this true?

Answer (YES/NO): YES